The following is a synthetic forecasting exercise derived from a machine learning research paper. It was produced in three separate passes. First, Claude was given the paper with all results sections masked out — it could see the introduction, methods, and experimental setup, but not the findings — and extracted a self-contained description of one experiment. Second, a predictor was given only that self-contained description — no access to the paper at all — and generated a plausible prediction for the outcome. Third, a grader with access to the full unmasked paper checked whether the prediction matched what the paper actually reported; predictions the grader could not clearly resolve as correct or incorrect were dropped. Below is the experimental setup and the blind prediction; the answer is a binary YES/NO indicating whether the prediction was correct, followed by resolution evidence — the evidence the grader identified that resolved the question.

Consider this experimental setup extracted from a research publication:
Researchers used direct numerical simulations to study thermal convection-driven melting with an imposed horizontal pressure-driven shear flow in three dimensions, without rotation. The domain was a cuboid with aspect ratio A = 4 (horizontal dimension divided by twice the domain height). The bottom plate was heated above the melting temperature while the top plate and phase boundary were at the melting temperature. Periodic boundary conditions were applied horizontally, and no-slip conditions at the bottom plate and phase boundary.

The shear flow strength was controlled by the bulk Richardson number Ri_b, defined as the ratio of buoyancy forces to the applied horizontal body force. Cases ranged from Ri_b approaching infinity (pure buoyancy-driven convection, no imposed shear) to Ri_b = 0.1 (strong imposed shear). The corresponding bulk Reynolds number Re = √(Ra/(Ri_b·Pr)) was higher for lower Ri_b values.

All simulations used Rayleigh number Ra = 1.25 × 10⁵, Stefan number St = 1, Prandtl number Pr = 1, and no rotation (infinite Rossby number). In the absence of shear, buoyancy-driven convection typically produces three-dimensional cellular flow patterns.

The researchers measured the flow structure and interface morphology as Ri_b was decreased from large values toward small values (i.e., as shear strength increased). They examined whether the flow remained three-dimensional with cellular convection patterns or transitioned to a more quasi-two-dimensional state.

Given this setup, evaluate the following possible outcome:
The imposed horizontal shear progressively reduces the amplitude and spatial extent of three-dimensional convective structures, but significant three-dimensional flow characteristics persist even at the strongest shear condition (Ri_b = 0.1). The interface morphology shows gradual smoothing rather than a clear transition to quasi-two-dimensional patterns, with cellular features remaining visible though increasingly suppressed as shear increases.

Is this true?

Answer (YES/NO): NO